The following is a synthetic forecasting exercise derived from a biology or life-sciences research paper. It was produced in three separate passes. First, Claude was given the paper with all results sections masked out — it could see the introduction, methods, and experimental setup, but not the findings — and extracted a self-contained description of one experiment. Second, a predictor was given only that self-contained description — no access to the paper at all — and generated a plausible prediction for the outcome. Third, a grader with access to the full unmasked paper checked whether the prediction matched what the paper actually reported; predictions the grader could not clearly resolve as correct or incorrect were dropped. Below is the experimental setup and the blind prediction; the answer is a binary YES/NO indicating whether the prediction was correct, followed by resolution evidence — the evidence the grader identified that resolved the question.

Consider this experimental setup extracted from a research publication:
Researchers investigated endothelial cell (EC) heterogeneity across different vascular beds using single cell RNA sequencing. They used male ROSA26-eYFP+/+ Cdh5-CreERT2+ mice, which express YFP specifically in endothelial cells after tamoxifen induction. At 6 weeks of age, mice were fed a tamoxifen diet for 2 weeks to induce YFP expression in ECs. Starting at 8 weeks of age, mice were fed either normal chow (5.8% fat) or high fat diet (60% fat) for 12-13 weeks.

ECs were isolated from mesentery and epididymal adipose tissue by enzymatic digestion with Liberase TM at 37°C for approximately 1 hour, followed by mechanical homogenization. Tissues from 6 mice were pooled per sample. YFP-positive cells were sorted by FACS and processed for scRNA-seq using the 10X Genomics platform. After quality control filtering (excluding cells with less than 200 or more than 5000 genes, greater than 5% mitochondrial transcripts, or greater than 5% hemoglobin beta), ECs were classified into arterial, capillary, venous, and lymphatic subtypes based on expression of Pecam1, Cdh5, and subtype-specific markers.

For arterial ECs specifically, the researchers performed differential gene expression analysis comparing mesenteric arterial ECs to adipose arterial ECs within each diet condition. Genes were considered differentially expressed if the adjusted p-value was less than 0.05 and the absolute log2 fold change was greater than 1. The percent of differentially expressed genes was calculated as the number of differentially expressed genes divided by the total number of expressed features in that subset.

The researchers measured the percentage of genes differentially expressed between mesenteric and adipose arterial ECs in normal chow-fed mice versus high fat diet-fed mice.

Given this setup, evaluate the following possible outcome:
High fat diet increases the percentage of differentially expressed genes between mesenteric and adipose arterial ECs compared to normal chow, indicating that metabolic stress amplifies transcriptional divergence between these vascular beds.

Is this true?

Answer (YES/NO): NO